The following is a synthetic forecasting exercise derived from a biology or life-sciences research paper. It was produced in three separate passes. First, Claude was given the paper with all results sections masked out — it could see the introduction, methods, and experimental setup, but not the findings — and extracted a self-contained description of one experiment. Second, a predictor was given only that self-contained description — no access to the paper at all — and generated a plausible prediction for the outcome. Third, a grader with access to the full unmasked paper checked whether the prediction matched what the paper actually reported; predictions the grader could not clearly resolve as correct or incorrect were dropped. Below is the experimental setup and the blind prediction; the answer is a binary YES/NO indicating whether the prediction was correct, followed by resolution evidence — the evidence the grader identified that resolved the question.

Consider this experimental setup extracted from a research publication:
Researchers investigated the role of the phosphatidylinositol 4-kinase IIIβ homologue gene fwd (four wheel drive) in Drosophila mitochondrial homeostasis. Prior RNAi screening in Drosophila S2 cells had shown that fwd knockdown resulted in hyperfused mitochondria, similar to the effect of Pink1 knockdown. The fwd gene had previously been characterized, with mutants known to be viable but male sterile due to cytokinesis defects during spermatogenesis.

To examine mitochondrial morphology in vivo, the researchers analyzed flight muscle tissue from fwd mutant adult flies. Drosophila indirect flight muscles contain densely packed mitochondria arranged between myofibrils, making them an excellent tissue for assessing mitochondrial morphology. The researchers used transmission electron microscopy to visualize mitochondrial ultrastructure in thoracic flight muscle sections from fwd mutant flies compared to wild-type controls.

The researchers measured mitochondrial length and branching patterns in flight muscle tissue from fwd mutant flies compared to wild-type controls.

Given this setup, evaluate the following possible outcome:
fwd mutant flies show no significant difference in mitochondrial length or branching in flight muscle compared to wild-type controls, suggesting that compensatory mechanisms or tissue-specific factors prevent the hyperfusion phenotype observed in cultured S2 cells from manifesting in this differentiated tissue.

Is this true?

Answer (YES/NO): YES